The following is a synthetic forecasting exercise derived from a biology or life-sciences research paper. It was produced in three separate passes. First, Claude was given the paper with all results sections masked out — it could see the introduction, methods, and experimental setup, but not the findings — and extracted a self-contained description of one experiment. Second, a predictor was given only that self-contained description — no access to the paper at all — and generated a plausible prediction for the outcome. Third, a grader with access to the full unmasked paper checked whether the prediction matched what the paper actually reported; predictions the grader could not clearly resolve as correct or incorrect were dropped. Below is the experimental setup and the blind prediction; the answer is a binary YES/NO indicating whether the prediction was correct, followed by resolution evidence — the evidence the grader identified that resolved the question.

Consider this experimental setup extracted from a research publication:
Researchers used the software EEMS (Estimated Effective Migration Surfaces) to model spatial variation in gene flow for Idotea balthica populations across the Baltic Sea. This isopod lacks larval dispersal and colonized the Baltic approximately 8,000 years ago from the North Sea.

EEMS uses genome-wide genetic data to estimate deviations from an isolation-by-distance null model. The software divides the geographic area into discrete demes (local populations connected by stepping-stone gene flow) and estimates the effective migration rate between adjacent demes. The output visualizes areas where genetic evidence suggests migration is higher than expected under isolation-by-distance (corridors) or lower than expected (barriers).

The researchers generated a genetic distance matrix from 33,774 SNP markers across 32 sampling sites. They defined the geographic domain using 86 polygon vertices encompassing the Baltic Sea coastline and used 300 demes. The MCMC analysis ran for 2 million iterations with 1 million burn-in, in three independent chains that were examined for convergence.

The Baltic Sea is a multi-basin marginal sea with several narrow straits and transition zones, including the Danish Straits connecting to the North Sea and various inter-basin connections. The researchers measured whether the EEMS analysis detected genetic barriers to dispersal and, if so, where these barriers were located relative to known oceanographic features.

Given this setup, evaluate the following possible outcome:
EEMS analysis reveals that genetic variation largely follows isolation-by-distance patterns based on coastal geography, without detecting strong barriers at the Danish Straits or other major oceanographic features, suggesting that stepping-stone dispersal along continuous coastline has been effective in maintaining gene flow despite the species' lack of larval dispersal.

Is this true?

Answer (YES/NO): NO